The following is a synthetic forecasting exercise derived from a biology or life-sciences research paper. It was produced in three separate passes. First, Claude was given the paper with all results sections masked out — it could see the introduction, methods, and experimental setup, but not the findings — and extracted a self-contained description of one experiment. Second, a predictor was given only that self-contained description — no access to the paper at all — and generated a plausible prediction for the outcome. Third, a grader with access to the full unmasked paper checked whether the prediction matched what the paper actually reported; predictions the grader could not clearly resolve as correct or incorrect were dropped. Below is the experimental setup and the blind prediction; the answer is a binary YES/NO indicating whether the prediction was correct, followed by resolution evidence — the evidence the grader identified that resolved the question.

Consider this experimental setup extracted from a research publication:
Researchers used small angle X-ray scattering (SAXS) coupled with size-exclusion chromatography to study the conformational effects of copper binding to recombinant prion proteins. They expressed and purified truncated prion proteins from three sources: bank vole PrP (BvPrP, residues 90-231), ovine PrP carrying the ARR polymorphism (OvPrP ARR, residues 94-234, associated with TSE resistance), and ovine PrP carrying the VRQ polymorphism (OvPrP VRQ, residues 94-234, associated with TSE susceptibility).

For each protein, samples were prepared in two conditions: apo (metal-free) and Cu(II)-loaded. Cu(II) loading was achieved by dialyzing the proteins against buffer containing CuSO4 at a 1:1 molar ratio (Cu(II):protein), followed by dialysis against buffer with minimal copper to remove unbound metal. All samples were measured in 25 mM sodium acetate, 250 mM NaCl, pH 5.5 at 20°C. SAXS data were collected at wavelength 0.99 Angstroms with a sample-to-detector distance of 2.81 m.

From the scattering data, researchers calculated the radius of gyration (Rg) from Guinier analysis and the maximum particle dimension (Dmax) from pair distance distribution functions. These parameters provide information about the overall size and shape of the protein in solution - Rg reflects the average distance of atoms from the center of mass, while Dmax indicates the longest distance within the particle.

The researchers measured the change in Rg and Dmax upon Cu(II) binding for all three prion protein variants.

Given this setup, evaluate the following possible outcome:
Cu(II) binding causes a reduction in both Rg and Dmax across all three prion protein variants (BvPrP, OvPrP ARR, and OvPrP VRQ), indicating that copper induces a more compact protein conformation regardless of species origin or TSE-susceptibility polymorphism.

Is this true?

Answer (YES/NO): YES